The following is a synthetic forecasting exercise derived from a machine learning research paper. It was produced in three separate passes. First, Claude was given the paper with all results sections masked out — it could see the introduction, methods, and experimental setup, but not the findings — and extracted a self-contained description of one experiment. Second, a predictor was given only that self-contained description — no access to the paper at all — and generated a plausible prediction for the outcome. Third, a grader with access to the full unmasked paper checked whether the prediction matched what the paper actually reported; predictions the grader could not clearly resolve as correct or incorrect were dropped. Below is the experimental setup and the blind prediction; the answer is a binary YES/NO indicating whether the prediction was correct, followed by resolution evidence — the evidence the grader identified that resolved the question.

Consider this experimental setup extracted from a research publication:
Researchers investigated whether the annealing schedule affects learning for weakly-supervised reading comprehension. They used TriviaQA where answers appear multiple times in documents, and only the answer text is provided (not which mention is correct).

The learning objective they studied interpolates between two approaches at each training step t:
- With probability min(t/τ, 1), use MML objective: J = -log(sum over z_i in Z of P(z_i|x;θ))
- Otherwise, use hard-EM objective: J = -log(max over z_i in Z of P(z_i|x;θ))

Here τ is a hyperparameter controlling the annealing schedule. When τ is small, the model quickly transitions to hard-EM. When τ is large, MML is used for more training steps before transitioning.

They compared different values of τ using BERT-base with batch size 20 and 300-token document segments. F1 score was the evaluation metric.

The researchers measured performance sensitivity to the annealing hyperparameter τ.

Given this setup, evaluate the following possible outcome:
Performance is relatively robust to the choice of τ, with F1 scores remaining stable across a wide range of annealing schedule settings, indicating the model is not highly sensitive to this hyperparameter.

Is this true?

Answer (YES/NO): YES